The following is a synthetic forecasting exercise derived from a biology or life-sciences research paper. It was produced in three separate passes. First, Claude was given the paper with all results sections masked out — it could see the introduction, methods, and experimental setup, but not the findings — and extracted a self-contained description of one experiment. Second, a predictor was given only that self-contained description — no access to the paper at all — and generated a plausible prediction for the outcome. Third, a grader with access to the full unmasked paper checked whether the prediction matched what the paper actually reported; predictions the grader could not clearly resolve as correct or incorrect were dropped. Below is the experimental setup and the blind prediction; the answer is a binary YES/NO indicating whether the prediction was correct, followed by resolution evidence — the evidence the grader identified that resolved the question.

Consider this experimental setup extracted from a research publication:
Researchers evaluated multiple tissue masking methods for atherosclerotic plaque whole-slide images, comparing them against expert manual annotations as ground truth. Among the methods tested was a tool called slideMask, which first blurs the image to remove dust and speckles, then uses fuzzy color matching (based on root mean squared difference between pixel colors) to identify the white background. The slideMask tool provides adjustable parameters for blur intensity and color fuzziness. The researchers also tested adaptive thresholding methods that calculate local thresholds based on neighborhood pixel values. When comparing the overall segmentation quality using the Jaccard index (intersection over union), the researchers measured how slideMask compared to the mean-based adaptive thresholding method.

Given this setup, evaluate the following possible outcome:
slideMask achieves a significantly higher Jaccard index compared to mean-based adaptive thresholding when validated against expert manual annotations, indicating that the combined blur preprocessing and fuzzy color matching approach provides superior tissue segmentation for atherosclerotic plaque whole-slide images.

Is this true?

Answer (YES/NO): NO